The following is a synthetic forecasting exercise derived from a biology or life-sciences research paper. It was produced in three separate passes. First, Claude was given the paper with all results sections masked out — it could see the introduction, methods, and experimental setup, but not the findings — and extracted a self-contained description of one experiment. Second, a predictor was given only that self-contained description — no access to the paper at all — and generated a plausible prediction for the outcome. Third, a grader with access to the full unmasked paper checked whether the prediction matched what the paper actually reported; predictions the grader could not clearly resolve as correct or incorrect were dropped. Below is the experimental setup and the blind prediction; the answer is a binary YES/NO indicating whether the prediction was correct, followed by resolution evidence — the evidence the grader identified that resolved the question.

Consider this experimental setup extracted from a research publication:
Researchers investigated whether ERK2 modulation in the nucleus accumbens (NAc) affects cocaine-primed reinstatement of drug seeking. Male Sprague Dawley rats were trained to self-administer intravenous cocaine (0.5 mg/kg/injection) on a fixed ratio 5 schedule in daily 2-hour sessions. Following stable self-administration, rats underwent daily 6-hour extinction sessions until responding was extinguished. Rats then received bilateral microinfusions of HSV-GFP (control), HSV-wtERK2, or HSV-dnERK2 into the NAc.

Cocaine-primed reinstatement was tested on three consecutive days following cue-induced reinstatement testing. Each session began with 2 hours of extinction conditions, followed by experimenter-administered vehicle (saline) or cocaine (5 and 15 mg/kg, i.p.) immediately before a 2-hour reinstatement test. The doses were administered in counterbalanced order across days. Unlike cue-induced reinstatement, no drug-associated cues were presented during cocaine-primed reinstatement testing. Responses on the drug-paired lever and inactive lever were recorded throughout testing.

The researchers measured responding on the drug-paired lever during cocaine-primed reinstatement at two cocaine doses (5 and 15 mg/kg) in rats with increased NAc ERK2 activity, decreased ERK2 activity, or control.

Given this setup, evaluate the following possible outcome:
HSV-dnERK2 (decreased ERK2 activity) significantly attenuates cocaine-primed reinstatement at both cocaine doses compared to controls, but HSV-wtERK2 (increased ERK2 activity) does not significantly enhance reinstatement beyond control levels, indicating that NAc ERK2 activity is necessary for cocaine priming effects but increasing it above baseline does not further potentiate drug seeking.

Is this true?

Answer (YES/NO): NO